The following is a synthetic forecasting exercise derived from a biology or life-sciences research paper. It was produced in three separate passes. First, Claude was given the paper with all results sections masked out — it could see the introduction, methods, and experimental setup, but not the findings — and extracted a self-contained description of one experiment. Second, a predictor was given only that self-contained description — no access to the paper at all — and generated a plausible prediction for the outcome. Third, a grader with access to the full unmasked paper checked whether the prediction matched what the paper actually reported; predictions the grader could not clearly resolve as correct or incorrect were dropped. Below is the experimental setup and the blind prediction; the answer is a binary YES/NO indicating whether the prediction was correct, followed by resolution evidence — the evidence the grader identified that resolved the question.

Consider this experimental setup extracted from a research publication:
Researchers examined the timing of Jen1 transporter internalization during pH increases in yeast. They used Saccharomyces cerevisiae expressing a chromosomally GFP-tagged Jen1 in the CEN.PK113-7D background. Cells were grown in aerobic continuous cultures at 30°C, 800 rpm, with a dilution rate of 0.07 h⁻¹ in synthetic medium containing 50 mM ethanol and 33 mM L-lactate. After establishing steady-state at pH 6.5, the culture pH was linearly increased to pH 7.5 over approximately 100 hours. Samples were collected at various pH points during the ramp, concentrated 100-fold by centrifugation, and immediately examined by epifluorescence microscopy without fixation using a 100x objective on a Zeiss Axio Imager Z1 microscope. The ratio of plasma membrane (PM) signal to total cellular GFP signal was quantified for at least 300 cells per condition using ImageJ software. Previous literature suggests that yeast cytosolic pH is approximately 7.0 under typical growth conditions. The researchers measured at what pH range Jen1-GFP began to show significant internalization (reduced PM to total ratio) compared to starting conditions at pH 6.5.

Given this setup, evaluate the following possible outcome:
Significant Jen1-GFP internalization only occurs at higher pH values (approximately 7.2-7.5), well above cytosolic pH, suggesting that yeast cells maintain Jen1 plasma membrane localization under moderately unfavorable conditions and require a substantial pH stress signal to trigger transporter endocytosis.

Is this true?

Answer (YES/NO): NO